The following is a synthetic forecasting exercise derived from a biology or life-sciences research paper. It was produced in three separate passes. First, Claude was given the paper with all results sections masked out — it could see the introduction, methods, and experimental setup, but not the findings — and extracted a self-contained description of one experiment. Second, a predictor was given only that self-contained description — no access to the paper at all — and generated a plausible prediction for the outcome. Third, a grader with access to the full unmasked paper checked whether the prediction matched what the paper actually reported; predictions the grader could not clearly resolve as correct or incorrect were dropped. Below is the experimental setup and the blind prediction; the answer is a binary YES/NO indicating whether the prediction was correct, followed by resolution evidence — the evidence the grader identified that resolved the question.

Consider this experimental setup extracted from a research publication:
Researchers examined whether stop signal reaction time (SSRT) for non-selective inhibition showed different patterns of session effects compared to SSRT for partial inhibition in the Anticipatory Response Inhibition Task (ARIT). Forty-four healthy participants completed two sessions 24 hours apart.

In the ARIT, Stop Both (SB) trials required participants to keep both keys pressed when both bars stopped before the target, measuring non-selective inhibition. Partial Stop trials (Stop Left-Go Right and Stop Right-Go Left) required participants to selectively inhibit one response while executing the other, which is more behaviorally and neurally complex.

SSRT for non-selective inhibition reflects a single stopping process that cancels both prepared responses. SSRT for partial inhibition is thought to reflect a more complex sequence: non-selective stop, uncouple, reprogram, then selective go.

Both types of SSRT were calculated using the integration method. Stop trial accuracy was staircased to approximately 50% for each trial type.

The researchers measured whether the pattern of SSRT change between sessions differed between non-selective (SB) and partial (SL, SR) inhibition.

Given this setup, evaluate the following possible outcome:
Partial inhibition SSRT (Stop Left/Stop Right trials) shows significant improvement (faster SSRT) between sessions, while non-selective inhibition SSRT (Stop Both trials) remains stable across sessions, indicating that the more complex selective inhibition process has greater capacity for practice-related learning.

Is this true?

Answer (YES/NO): YES